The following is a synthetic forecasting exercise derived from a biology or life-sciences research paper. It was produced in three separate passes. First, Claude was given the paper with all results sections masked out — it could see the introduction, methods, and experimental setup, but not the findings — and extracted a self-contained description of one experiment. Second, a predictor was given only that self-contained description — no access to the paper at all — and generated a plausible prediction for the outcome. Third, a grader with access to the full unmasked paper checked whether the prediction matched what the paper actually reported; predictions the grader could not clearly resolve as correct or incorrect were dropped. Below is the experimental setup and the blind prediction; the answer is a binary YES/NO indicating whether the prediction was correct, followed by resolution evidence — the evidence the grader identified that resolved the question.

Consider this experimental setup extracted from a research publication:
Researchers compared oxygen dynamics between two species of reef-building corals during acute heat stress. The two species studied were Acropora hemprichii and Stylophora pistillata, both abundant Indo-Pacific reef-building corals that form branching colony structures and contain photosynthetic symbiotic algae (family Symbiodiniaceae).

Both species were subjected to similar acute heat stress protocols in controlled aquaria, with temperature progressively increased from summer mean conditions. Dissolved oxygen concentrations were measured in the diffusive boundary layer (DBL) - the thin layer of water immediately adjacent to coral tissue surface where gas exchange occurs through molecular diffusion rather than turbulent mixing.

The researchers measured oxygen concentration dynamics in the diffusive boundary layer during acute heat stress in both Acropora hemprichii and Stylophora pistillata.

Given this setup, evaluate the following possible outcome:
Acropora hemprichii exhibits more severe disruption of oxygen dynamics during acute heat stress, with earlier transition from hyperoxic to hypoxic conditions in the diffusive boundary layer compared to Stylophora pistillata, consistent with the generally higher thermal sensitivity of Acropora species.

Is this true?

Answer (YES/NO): YES